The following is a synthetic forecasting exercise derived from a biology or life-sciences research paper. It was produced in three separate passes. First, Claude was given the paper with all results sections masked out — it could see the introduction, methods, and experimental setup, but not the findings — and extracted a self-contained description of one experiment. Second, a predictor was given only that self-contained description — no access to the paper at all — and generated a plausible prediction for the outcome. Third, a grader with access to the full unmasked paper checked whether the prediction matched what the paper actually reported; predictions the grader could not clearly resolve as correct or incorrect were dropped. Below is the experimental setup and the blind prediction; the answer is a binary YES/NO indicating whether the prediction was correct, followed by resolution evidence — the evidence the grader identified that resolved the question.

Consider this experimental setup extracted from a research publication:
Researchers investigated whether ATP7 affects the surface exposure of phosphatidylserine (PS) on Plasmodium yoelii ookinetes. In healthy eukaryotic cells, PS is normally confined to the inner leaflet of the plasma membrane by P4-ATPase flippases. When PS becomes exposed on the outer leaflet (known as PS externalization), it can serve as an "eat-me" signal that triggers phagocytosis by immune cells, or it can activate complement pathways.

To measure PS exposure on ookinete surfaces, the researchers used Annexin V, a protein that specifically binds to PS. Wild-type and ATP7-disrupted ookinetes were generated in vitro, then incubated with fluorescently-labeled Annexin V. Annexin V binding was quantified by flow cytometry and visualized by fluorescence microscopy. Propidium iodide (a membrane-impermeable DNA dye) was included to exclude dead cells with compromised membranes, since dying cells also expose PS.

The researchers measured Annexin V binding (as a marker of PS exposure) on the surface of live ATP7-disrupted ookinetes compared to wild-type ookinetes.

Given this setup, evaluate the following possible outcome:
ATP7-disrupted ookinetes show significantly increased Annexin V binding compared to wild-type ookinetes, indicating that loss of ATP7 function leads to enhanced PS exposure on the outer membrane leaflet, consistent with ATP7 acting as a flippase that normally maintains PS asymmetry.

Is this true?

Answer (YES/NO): NO